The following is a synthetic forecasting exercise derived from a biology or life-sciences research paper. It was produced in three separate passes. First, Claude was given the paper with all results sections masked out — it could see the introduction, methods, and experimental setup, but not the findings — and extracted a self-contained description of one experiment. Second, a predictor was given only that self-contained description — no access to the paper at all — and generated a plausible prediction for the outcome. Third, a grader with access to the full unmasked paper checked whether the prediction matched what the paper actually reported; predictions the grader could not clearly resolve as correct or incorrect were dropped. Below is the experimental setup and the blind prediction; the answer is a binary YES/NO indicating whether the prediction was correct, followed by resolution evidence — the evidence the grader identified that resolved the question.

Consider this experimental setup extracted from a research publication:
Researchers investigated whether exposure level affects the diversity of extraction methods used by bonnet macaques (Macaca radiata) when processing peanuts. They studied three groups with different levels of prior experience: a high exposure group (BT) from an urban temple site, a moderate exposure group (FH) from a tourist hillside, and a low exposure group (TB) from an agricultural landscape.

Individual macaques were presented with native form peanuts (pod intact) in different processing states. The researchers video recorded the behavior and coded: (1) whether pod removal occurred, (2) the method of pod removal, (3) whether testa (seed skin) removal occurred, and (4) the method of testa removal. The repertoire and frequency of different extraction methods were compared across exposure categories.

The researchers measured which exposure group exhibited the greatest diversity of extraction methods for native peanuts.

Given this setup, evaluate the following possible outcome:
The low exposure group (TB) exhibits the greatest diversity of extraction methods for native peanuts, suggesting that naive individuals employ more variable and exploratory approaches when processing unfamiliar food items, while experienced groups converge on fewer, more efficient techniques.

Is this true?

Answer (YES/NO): NO